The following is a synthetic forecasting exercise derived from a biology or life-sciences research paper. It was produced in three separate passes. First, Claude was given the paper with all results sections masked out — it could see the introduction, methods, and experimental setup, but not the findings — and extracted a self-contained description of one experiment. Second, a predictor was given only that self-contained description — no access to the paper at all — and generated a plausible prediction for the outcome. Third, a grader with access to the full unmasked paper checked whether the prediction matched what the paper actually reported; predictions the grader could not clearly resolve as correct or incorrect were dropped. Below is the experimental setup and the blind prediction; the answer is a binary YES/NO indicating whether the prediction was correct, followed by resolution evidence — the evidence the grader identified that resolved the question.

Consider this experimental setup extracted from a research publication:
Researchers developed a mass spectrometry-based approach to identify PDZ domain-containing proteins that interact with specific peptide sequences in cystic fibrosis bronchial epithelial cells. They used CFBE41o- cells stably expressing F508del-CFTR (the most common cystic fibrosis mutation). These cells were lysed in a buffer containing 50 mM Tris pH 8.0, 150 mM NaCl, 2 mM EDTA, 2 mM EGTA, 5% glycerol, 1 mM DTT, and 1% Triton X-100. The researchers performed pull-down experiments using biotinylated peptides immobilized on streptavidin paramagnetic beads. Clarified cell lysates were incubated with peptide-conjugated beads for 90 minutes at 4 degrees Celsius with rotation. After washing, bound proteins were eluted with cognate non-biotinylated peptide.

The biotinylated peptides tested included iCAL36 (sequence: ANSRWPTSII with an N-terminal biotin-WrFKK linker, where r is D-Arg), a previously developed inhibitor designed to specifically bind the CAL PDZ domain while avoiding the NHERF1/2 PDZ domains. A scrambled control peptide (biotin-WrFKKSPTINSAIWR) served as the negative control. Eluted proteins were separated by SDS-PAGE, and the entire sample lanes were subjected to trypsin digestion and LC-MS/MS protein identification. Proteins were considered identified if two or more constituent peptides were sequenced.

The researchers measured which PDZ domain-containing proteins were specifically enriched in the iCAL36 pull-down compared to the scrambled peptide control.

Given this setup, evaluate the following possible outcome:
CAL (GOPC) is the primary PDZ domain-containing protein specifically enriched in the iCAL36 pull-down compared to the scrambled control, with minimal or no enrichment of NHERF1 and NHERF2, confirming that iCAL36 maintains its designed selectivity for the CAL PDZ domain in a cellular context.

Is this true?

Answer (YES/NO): NO